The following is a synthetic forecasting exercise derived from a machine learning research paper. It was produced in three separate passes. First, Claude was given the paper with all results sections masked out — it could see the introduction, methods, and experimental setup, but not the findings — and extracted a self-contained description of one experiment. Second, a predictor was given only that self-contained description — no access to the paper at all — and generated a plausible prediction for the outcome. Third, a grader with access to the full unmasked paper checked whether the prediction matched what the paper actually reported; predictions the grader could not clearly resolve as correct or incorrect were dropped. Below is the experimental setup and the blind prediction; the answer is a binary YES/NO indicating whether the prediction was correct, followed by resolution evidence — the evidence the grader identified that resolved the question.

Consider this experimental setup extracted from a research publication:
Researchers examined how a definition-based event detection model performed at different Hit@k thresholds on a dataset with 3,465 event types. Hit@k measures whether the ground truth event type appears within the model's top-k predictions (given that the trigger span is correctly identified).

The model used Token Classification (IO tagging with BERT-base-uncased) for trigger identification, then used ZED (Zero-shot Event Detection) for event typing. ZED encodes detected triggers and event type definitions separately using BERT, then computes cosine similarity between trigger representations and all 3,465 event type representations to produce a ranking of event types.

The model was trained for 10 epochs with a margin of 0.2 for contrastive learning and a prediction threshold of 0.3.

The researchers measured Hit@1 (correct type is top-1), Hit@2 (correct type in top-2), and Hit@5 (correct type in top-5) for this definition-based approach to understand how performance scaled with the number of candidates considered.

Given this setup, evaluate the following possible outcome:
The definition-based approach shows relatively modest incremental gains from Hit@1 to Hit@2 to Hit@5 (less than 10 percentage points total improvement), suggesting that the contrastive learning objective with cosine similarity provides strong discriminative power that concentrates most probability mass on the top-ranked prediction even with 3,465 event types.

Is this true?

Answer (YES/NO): YES